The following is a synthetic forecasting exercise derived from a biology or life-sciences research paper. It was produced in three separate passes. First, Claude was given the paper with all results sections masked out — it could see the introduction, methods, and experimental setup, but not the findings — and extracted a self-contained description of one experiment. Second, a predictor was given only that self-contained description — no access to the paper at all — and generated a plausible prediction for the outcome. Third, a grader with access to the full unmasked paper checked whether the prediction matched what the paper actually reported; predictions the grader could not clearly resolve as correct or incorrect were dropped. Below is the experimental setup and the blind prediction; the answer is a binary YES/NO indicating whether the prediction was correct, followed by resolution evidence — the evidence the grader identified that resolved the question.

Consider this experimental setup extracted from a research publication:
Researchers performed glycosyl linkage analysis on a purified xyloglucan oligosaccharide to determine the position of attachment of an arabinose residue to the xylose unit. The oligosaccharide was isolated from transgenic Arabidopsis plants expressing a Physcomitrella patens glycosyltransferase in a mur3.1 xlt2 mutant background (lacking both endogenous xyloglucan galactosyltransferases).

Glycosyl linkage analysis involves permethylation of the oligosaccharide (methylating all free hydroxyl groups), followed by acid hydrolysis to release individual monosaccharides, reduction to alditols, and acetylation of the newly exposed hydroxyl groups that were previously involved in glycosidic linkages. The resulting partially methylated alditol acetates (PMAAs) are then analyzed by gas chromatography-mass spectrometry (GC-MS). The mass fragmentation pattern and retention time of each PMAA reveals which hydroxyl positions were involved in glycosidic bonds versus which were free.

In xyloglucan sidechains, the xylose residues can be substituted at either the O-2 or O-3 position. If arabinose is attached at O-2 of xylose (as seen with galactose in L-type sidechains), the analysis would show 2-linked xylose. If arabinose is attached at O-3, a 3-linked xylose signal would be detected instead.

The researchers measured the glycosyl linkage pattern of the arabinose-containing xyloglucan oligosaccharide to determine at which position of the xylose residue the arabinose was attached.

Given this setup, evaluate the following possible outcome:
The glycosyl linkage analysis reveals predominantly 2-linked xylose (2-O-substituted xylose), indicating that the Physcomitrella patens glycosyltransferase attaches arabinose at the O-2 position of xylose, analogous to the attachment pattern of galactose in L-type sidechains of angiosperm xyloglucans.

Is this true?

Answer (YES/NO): YES